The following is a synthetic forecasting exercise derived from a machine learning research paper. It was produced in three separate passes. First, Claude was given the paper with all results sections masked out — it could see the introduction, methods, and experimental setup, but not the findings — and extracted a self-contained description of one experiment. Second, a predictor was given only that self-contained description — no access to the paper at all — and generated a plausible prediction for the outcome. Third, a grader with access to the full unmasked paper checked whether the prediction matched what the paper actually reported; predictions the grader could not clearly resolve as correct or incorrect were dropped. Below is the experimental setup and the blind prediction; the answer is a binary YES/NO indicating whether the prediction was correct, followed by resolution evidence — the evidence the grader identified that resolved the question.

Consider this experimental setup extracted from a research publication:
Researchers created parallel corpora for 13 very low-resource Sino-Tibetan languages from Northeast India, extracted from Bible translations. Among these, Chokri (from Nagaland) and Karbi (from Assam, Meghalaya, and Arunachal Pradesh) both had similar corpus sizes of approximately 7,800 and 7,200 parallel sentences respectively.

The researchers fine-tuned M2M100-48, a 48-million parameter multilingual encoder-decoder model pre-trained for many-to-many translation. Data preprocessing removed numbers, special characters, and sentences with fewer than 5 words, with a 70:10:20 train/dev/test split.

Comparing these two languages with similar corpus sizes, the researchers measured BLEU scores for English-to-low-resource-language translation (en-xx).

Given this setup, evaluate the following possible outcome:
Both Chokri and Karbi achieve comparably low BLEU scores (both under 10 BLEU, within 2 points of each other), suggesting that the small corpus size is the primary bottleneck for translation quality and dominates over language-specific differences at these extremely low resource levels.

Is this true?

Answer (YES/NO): NO